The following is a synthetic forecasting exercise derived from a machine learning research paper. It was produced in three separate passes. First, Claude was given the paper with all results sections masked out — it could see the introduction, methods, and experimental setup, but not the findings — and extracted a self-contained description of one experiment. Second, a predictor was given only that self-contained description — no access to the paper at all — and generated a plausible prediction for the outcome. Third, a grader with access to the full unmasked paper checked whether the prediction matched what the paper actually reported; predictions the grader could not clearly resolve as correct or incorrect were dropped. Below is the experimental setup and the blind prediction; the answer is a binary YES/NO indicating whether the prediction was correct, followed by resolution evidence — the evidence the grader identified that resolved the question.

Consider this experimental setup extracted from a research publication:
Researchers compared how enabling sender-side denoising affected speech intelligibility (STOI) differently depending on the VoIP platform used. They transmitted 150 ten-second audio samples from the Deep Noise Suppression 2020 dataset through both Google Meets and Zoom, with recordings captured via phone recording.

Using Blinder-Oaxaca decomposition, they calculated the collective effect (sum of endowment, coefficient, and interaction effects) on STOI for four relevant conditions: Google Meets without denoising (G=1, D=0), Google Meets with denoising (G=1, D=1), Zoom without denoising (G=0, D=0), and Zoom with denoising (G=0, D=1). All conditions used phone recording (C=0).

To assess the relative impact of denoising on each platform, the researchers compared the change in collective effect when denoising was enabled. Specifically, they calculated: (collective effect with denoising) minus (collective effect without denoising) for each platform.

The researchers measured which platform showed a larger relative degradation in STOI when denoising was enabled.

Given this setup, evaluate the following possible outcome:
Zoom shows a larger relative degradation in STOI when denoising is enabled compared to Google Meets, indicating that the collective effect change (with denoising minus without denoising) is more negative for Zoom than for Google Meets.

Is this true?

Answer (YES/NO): NO